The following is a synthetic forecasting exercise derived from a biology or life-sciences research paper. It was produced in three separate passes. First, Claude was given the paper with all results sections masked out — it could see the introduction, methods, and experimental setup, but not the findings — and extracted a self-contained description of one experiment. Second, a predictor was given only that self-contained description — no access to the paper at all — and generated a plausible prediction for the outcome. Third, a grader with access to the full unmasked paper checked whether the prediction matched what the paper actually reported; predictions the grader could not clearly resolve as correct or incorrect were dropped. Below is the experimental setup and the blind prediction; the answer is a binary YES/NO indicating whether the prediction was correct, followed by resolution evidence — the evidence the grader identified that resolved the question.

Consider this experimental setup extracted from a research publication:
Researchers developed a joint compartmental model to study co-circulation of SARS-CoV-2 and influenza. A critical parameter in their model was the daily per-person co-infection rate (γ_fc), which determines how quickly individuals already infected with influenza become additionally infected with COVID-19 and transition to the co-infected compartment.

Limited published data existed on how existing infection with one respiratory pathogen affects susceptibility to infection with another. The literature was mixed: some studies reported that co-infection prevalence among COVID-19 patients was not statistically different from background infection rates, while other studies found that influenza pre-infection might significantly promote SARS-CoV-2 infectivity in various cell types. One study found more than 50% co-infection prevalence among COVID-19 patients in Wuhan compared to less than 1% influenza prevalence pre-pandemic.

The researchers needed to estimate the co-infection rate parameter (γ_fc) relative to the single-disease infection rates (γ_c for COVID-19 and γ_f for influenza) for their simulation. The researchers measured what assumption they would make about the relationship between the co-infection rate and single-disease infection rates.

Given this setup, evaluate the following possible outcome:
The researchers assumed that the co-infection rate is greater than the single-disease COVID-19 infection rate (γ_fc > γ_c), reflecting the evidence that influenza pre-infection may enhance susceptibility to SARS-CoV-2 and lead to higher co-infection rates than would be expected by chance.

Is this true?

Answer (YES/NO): YES